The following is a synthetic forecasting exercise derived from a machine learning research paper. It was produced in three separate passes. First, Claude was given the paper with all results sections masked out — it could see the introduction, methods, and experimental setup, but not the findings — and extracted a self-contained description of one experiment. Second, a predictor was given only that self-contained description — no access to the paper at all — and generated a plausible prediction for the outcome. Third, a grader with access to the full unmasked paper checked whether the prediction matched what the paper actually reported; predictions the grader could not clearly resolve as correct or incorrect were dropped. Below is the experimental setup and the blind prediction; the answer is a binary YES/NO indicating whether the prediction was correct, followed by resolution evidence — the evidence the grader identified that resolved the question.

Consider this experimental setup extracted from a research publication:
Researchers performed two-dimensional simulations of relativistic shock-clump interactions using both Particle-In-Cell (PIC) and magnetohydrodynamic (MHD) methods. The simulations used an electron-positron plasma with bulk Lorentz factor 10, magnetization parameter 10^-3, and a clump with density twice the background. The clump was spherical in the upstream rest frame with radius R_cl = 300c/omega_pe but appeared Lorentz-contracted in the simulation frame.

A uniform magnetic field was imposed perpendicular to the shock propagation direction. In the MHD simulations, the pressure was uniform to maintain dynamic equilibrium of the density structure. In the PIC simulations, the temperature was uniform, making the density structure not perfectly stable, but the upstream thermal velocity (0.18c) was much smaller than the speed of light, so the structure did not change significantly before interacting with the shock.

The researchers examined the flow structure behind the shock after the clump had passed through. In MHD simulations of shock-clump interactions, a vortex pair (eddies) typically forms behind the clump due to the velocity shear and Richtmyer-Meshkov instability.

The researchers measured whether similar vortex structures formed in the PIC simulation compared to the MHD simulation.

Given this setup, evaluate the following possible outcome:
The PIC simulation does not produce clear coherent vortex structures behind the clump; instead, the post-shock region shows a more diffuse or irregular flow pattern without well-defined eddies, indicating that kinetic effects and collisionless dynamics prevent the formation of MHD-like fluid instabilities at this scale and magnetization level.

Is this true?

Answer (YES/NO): YES